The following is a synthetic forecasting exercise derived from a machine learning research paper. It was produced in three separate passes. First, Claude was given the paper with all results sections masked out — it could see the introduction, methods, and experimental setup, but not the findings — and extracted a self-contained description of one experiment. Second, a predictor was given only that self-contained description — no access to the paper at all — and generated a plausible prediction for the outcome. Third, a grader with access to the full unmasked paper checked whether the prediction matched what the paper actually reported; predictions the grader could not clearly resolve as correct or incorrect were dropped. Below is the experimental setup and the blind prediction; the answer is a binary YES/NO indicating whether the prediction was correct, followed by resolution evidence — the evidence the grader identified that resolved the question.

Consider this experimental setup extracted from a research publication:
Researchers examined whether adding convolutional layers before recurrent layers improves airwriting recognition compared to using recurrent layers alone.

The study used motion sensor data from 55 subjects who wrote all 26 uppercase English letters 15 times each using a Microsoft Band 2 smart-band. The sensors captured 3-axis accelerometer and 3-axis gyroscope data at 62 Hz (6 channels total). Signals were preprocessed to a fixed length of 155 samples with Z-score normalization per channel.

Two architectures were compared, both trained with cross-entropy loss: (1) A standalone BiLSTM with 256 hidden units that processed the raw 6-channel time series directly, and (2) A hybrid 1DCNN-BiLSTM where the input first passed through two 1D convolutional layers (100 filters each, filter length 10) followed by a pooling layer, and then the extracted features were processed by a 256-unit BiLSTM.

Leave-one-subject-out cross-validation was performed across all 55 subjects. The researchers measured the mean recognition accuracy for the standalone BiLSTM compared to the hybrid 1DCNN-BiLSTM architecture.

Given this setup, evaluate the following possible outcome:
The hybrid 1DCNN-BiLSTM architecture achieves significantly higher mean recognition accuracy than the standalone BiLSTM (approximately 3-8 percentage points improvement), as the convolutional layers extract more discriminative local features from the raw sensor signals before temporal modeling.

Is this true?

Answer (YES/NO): NO